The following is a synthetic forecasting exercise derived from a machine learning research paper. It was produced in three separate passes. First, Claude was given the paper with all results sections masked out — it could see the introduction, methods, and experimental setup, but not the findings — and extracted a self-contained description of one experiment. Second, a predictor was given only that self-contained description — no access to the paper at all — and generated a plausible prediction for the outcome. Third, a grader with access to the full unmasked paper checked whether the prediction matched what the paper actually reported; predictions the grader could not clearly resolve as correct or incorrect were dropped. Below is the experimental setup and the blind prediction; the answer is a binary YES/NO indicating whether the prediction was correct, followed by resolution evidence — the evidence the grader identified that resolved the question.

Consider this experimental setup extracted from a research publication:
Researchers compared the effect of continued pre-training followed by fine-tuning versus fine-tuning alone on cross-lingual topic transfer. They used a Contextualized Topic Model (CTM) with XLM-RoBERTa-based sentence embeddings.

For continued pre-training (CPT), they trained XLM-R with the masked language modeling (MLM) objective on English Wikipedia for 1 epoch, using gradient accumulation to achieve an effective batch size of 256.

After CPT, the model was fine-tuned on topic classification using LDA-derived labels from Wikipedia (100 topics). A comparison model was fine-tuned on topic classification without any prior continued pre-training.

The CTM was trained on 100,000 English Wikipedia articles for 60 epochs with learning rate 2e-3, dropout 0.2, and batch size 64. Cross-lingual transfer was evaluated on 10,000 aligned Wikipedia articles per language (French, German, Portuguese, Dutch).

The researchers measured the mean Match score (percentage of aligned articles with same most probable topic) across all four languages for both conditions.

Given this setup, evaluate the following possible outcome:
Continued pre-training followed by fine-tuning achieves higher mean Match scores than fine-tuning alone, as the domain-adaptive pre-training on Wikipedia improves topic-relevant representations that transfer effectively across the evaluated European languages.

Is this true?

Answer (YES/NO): YES